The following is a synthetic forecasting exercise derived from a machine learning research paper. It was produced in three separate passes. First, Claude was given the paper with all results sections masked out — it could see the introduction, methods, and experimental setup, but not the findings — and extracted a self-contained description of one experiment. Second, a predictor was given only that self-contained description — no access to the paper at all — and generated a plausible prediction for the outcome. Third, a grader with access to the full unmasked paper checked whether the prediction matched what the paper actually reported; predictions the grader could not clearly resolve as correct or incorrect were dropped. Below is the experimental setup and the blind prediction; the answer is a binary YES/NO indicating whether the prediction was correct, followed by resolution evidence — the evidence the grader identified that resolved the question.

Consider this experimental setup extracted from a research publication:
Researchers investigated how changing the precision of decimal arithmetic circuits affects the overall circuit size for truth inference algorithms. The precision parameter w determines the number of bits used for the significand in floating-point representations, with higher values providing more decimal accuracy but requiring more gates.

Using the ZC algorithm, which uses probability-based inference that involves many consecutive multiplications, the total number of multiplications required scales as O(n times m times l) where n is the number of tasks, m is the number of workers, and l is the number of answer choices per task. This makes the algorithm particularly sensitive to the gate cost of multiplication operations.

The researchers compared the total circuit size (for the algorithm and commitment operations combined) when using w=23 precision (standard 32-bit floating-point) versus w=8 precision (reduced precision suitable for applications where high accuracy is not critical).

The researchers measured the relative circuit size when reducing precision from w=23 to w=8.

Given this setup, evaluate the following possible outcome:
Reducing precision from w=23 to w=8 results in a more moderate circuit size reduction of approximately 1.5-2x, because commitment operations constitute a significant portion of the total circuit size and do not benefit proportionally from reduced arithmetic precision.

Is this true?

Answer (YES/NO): YES